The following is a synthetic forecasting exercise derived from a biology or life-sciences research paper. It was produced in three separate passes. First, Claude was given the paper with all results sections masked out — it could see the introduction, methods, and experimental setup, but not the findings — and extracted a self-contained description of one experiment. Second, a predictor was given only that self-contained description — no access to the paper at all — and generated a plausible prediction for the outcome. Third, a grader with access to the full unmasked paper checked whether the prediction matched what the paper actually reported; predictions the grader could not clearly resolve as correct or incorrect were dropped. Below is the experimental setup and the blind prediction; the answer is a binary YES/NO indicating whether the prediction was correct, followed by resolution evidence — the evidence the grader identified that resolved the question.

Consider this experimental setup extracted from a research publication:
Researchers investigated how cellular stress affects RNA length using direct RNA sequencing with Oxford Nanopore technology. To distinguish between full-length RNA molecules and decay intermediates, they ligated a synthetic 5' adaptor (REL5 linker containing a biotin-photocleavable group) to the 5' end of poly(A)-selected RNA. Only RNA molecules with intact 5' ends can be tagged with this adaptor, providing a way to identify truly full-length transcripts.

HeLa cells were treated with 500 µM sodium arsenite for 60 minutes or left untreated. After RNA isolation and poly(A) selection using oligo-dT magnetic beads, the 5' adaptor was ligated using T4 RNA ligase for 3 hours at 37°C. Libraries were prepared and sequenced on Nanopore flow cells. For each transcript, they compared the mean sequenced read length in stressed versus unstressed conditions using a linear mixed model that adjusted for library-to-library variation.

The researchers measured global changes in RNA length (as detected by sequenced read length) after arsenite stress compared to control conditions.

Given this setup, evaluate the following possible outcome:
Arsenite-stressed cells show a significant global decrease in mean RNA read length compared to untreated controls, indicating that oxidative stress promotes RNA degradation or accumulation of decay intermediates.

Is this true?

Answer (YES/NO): YES